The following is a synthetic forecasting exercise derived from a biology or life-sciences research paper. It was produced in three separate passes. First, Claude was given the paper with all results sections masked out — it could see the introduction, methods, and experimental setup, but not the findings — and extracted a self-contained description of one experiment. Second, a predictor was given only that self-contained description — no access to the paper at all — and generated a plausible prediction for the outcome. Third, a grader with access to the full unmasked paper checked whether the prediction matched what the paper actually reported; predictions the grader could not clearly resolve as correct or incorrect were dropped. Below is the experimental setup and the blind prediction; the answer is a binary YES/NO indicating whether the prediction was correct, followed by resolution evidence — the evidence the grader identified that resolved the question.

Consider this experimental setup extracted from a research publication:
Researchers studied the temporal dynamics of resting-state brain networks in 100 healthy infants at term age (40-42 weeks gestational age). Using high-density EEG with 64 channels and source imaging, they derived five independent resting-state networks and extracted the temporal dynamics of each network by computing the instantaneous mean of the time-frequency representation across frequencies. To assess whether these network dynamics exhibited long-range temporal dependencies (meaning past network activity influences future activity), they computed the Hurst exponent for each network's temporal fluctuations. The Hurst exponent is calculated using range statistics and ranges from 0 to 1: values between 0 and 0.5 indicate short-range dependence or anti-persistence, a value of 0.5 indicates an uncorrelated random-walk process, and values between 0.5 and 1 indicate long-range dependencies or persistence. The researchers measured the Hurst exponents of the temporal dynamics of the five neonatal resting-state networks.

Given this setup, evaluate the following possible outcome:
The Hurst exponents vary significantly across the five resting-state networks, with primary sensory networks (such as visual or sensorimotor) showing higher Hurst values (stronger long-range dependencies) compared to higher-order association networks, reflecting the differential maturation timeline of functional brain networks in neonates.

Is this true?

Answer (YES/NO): NO